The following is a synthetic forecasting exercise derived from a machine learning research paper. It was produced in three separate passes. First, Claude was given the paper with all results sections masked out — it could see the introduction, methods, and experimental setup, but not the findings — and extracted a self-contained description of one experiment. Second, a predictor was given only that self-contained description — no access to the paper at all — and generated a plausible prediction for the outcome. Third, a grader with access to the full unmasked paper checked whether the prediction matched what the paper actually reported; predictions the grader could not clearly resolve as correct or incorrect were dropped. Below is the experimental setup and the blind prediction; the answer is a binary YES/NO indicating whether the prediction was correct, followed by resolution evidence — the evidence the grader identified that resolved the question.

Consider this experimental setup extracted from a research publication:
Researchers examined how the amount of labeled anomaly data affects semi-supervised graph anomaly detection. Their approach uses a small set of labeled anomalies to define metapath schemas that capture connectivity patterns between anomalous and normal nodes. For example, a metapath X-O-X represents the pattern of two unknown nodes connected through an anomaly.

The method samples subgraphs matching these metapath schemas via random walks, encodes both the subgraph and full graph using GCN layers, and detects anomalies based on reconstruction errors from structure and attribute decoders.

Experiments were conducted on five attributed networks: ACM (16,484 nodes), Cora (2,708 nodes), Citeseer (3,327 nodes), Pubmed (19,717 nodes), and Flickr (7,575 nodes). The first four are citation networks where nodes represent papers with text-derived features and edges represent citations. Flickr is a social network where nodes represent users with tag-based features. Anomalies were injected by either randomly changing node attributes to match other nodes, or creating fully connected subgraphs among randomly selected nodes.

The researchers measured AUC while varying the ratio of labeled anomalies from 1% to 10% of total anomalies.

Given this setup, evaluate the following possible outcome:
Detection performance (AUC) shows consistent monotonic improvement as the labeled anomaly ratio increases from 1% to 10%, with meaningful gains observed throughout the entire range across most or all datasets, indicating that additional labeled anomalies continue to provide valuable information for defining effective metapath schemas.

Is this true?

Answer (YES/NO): NO